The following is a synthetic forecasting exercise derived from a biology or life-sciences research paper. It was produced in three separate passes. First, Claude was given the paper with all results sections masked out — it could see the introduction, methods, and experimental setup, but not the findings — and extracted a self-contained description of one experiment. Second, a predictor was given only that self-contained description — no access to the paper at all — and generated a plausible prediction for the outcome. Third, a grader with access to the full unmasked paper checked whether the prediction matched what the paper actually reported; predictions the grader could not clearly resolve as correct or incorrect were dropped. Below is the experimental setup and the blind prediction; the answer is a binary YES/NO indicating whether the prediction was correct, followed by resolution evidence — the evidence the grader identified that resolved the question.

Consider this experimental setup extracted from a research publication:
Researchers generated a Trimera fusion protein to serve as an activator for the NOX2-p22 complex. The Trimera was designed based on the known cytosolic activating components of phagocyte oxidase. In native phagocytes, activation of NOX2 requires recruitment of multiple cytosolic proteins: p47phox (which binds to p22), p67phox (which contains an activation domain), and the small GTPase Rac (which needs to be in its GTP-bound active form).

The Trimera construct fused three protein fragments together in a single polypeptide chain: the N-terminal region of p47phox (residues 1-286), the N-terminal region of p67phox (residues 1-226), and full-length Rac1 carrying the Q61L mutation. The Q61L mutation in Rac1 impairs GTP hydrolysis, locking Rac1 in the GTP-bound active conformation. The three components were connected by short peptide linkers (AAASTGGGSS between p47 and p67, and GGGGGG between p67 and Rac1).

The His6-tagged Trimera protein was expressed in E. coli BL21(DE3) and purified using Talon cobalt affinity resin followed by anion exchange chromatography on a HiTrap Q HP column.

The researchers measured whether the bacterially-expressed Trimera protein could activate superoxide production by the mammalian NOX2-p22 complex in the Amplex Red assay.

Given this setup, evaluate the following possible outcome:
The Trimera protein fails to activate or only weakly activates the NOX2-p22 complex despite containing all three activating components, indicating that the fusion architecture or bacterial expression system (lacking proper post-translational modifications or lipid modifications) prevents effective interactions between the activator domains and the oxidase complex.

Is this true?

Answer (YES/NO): NO